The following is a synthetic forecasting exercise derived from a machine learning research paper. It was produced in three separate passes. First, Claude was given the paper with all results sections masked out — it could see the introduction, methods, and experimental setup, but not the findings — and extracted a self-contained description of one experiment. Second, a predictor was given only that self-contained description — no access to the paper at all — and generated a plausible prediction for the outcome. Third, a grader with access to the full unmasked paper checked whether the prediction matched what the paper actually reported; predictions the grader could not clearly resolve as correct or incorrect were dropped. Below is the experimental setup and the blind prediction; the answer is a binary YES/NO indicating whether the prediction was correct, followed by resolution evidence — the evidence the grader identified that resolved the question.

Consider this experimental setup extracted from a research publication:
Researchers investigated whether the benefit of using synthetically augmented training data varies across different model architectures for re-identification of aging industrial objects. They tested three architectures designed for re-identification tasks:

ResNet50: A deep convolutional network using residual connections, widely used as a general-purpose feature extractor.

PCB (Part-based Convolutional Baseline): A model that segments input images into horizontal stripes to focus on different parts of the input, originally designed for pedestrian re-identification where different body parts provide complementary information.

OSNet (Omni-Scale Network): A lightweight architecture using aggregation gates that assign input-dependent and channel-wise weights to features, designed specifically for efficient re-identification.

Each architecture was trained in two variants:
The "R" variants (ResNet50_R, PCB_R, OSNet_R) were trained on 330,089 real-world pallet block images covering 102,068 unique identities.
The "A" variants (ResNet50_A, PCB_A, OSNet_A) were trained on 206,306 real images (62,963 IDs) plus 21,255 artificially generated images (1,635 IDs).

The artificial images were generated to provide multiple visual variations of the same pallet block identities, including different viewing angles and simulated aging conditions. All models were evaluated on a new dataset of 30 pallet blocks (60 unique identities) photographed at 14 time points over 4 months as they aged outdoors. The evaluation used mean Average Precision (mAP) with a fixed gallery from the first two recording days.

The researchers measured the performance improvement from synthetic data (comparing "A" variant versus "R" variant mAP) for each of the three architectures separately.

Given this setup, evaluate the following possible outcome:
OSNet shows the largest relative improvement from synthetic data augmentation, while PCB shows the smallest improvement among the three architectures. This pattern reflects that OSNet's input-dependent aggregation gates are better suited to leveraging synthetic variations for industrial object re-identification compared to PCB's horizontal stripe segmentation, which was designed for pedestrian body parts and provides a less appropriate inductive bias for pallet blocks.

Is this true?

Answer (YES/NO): NO